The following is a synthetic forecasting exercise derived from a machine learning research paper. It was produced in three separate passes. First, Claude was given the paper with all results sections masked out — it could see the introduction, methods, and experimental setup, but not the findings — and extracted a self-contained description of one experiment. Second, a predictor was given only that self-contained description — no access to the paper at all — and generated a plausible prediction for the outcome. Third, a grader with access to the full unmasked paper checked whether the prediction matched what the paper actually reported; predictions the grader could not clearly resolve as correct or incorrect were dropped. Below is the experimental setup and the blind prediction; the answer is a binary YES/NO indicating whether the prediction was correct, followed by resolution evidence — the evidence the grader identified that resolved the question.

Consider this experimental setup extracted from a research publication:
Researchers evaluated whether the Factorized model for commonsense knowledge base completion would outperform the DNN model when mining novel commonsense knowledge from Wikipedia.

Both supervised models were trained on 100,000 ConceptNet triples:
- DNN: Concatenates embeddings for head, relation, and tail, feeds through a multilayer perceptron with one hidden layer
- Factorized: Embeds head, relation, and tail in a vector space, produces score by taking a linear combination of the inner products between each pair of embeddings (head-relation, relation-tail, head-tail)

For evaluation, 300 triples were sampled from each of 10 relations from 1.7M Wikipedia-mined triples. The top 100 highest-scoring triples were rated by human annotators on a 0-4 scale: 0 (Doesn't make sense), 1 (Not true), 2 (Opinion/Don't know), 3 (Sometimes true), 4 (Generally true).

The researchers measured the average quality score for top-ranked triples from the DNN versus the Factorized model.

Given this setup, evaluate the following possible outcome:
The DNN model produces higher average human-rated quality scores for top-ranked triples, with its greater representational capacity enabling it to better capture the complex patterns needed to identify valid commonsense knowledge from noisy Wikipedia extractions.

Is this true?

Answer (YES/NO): NO